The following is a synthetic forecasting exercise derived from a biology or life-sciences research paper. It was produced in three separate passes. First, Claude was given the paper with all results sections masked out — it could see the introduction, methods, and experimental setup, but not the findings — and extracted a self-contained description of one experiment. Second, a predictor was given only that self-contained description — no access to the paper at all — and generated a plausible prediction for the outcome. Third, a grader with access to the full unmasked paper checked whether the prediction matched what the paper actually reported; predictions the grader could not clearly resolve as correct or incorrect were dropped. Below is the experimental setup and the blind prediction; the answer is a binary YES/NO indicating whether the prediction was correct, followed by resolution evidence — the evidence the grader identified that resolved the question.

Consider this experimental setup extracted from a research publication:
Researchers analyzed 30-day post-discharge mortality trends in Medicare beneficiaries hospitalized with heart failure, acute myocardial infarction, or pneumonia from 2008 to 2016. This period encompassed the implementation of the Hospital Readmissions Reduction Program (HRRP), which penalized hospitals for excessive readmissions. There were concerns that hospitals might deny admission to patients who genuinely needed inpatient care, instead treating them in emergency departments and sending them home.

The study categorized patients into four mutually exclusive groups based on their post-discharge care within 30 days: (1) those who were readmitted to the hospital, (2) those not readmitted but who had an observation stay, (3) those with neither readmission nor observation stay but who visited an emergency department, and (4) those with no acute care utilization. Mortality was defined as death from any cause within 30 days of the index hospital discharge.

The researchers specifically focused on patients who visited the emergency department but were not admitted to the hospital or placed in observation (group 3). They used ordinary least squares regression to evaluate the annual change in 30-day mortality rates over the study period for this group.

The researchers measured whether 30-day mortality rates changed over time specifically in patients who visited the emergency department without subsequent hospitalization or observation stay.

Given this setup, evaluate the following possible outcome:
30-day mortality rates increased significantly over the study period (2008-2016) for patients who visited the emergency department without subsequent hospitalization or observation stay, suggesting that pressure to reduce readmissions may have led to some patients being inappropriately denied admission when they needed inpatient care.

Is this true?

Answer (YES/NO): NO